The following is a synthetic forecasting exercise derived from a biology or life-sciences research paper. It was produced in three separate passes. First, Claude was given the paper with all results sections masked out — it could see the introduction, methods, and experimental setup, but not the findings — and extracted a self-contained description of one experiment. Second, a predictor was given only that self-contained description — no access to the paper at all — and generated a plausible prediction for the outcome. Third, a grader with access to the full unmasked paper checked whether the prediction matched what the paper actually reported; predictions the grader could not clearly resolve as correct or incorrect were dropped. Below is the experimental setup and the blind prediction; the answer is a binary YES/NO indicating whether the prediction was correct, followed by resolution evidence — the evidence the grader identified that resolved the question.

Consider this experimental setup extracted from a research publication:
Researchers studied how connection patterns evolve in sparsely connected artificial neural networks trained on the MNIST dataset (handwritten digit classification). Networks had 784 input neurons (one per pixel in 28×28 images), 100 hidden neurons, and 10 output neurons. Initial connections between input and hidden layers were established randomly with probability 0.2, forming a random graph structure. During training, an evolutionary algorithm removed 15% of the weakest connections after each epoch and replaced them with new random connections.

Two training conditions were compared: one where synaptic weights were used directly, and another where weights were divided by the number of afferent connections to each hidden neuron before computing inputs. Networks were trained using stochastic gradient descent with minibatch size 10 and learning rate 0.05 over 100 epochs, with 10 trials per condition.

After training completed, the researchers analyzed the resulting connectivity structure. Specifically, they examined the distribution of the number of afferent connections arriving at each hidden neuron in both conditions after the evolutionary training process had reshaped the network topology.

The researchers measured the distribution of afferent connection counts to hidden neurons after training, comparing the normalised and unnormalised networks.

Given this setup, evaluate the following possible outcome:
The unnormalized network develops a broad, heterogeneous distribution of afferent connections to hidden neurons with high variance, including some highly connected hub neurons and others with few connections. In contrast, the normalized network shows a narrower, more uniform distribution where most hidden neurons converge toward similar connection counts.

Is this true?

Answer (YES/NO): YES